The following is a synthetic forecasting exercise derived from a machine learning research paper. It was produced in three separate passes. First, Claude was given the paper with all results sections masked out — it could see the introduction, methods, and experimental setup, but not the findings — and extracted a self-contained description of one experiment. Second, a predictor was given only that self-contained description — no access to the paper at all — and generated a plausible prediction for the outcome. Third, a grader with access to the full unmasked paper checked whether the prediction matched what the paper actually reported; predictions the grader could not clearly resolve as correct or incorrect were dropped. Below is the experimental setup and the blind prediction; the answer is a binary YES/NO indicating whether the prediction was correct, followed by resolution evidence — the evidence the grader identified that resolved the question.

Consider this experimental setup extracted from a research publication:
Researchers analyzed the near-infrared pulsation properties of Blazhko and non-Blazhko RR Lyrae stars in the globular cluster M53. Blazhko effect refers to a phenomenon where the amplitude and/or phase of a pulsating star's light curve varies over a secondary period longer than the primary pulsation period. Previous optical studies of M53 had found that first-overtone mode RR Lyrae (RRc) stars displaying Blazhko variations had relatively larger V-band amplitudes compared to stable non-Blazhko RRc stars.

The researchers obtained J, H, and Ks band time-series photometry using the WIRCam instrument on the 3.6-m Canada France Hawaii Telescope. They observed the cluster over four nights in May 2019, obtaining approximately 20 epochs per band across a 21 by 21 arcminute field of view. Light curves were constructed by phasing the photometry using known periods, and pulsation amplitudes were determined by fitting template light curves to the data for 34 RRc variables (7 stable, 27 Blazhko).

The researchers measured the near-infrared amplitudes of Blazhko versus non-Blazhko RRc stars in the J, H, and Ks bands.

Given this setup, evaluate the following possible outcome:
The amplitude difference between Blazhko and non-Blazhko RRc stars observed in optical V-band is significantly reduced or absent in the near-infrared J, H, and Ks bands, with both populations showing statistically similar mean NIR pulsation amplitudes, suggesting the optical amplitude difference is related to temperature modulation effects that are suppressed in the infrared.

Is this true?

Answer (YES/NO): YES